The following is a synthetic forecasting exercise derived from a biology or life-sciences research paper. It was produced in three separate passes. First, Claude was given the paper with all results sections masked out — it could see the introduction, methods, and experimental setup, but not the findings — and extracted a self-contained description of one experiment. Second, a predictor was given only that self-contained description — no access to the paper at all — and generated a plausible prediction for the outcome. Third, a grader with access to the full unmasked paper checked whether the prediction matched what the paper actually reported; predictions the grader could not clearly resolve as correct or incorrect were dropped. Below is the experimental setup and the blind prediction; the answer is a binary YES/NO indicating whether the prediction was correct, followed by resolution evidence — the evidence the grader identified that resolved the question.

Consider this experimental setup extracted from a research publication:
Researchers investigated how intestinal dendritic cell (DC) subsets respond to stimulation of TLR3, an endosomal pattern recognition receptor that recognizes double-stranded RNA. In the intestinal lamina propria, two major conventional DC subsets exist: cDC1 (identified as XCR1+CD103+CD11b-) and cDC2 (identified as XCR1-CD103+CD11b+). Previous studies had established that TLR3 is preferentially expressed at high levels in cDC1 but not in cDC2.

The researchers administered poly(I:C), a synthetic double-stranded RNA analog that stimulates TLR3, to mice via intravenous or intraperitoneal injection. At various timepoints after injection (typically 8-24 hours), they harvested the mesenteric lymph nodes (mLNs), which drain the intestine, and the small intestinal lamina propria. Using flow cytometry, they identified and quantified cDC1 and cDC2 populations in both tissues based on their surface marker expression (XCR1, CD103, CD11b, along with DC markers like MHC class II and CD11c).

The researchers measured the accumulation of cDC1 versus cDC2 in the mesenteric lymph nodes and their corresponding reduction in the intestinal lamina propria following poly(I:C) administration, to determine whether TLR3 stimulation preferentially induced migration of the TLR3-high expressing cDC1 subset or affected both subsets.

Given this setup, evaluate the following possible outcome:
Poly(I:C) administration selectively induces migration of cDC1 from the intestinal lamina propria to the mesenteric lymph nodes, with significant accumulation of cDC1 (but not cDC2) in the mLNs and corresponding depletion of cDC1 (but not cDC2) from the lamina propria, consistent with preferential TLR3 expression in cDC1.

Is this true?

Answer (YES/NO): NO